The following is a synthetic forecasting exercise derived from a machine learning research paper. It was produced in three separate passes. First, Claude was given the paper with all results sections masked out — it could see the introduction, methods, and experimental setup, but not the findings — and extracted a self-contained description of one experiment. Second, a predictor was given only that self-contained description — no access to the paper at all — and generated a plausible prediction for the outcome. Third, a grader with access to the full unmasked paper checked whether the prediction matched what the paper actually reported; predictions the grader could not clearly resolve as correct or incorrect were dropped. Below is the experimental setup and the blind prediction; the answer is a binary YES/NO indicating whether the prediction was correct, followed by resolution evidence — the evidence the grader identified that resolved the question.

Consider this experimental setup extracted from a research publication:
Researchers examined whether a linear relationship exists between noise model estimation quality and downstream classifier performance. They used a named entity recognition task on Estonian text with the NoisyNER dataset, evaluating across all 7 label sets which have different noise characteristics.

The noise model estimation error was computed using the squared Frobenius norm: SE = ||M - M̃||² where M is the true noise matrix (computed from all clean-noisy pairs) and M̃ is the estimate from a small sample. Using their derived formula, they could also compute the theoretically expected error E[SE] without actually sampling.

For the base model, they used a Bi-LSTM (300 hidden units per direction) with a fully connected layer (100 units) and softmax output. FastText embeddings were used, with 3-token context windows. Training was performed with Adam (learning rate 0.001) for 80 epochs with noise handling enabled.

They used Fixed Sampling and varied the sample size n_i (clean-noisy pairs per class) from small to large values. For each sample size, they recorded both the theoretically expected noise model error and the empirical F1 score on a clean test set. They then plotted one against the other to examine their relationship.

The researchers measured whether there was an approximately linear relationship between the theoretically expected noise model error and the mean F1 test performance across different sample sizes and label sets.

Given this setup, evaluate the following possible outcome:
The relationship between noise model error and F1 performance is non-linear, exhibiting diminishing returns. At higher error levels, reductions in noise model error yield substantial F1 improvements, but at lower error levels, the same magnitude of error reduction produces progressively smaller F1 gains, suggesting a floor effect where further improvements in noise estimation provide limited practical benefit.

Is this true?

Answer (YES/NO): NO